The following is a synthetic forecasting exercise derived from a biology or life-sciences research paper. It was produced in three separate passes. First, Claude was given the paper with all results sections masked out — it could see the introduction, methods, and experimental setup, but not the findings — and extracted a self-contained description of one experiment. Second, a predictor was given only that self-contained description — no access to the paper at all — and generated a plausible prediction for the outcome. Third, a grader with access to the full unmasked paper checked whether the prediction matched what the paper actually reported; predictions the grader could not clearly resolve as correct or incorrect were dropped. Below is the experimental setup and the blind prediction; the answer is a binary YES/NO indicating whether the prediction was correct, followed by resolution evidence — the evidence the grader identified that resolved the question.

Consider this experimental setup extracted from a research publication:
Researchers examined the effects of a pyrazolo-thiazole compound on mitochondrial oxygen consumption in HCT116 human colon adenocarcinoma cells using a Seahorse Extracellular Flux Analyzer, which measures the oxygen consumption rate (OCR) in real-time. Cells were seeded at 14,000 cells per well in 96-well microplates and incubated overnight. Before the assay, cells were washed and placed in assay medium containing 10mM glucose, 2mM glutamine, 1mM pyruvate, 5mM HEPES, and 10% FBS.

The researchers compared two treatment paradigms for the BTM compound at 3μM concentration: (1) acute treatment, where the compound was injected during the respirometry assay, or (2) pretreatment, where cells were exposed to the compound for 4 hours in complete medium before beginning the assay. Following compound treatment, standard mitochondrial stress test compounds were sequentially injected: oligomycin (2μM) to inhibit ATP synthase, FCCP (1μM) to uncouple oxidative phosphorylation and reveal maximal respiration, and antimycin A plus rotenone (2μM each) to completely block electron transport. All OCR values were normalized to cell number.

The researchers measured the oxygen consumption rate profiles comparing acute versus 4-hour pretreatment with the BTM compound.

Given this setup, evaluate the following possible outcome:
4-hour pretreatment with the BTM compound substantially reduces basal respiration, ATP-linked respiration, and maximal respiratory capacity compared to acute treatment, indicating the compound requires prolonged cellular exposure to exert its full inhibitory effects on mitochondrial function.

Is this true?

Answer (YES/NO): NO